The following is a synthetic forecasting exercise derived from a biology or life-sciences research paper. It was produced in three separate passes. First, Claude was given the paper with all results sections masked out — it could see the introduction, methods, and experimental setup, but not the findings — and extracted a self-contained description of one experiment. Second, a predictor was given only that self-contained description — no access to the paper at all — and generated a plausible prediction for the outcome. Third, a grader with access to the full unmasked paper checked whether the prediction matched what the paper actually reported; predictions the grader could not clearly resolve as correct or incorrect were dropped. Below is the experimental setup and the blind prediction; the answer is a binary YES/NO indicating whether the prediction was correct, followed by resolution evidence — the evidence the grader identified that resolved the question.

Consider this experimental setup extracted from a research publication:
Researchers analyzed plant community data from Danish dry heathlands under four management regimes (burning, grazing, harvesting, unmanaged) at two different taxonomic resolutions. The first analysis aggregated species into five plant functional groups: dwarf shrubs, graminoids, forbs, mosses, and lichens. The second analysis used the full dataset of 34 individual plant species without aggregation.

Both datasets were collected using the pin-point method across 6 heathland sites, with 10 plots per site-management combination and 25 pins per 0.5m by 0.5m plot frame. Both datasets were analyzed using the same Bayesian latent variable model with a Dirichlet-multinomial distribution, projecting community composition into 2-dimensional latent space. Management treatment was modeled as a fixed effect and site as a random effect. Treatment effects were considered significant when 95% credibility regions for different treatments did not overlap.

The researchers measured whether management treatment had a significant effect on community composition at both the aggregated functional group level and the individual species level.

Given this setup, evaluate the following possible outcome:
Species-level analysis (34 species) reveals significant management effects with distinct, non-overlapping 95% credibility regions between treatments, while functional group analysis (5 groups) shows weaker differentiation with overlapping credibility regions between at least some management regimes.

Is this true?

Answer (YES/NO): NO